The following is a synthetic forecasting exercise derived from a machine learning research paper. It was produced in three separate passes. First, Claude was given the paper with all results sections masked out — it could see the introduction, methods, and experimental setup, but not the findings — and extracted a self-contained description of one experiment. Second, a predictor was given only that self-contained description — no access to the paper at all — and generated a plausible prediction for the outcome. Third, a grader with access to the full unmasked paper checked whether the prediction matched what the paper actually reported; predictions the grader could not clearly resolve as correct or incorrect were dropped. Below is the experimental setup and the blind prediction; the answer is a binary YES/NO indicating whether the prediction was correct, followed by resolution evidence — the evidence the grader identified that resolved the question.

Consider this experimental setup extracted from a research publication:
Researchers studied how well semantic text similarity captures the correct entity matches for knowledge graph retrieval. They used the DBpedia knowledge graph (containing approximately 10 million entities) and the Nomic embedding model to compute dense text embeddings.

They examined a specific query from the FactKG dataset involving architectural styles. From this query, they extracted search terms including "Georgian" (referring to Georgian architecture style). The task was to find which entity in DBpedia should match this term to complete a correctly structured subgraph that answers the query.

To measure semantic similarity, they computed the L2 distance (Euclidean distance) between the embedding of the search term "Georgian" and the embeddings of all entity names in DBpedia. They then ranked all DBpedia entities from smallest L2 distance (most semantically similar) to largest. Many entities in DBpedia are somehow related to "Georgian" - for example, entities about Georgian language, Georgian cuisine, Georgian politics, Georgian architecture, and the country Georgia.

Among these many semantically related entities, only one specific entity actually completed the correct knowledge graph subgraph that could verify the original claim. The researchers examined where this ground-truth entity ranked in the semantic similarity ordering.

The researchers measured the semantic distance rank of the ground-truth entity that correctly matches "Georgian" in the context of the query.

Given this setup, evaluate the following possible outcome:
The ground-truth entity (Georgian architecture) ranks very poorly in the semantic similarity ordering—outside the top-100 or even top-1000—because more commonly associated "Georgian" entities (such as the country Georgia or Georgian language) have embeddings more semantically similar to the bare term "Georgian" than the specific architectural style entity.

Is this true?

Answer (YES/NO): YES